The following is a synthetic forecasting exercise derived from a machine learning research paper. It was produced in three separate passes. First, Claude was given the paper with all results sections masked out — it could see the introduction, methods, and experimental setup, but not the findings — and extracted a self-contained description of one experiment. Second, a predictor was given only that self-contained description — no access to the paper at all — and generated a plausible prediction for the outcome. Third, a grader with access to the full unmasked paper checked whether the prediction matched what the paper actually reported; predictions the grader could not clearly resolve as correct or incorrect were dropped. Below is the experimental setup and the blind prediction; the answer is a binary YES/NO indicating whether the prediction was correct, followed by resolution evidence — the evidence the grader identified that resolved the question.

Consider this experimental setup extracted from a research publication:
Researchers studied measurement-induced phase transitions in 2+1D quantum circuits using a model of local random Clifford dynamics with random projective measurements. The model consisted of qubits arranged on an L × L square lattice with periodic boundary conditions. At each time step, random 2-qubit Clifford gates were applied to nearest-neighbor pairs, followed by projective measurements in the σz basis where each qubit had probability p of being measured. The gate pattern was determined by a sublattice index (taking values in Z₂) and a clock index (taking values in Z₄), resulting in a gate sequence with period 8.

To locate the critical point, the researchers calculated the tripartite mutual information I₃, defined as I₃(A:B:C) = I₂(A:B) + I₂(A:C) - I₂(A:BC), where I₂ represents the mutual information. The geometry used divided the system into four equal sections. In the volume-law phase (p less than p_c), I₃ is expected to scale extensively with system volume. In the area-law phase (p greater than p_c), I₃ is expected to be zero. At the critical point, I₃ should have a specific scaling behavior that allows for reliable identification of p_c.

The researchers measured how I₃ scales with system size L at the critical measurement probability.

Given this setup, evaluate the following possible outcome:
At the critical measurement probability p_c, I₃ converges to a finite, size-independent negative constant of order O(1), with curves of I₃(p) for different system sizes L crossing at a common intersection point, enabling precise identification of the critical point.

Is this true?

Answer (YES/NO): YES